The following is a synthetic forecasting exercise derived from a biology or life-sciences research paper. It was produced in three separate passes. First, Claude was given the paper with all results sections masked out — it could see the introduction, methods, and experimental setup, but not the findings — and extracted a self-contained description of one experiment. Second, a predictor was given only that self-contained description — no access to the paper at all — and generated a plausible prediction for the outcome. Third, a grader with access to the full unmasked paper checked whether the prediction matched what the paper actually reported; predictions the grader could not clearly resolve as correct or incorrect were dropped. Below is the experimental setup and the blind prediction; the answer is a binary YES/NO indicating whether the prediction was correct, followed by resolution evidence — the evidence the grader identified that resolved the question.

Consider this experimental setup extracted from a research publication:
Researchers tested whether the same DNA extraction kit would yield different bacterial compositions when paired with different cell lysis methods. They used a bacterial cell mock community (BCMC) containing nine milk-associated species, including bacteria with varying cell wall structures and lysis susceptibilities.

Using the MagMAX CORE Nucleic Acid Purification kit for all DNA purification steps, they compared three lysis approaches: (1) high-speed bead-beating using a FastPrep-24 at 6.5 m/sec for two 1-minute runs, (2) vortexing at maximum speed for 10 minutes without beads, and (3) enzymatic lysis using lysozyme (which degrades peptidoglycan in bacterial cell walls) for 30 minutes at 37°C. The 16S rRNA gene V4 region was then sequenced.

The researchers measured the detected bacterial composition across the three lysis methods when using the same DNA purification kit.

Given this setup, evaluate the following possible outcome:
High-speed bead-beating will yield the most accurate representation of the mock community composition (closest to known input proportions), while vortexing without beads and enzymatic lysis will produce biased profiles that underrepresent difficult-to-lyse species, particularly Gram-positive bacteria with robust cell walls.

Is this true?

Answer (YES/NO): NO